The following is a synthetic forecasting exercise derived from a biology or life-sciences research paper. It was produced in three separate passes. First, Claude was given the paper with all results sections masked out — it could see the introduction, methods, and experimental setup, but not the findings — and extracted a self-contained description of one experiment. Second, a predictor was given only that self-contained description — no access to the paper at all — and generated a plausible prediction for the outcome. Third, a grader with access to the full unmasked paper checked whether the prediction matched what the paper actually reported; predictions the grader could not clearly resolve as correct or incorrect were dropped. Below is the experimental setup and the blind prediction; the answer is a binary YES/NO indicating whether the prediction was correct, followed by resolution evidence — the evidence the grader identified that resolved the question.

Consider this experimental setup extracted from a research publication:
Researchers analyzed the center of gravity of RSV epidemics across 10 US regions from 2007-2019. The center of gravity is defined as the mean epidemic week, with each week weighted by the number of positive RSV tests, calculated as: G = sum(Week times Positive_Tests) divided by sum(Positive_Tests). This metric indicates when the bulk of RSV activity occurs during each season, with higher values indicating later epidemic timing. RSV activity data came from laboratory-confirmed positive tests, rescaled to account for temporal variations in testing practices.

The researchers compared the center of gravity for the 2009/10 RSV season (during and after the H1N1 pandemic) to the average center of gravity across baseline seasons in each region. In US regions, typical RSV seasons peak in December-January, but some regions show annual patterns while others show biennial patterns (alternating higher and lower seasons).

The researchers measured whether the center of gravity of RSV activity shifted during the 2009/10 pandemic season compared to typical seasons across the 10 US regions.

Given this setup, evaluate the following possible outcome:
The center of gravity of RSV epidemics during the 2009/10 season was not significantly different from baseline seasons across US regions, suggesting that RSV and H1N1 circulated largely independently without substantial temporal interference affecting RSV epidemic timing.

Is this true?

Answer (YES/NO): NO